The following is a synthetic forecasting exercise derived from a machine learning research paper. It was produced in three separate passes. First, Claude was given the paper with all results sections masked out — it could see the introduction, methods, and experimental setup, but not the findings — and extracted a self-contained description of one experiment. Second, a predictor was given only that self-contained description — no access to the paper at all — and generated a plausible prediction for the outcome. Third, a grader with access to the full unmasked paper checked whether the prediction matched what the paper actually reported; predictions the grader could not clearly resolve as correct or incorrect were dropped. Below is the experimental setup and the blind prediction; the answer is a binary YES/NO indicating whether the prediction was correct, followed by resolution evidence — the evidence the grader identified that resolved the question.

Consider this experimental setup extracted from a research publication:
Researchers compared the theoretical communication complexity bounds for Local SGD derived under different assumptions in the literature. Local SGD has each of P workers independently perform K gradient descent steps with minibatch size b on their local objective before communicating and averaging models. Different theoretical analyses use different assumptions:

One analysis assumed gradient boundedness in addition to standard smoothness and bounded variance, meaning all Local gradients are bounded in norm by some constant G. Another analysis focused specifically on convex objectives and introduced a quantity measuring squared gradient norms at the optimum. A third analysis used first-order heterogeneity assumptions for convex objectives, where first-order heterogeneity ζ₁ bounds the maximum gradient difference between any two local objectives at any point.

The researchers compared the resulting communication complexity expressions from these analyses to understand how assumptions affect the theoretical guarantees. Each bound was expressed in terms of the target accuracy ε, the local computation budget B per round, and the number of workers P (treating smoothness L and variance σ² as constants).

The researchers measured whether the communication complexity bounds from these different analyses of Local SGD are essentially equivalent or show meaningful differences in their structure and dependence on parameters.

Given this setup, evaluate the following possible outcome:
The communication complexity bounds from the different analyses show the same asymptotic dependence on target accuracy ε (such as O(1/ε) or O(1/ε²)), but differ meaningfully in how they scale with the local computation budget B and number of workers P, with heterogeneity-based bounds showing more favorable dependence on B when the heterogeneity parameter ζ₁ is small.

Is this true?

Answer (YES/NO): NO